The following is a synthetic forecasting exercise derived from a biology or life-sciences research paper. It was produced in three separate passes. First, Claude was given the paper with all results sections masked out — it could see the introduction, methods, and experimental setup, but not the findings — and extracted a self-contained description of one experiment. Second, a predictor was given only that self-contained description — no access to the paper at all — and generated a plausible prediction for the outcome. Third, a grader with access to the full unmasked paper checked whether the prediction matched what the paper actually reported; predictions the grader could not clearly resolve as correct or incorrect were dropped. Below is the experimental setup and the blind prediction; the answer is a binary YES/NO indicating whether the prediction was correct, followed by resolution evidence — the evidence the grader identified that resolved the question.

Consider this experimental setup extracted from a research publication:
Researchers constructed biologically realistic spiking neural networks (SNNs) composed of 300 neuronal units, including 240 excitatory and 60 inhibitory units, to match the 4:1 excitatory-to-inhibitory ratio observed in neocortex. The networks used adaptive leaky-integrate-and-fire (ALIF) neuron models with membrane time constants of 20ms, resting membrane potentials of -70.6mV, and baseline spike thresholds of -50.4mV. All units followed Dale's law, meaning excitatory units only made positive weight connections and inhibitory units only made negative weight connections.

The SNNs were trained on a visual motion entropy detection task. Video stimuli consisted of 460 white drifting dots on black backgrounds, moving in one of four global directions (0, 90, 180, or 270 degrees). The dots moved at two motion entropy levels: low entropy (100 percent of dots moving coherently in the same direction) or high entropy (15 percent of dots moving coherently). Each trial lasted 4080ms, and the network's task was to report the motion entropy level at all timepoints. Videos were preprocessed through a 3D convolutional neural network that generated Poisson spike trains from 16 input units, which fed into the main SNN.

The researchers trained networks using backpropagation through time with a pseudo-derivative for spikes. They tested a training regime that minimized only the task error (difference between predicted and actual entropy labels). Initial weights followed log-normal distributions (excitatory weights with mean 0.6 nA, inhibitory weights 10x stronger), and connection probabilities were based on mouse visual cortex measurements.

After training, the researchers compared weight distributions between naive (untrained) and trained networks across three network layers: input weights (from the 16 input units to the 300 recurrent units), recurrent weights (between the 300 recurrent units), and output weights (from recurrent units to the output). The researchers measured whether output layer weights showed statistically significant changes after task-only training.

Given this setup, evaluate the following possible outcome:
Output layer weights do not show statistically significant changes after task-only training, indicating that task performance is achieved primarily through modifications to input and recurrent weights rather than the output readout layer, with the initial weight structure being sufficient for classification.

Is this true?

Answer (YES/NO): YES